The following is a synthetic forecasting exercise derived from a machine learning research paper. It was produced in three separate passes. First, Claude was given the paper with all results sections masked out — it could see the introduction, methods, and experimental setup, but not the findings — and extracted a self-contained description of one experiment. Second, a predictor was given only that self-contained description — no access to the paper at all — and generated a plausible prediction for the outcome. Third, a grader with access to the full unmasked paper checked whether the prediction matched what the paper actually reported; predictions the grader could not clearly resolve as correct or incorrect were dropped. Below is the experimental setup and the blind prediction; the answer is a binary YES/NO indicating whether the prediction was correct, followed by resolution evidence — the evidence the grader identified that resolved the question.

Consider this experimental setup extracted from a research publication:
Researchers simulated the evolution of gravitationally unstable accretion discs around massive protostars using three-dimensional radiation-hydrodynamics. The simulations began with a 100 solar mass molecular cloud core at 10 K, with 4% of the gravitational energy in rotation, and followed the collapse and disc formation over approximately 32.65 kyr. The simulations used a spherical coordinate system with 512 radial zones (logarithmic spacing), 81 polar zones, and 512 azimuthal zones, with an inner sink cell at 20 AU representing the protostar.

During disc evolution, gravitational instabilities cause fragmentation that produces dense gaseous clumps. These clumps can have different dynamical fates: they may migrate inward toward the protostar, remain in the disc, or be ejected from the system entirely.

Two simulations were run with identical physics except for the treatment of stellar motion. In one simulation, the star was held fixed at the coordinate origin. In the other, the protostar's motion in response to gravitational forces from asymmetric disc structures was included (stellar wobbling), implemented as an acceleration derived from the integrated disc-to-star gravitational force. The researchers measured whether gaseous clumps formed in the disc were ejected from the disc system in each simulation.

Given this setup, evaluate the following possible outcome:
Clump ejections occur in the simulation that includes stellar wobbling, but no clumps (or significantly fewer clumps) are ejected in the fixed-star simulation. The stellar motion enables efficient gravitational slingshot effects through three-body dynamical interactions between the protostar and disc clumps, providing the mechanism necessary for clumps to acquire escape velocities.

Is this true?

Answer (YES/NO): NO